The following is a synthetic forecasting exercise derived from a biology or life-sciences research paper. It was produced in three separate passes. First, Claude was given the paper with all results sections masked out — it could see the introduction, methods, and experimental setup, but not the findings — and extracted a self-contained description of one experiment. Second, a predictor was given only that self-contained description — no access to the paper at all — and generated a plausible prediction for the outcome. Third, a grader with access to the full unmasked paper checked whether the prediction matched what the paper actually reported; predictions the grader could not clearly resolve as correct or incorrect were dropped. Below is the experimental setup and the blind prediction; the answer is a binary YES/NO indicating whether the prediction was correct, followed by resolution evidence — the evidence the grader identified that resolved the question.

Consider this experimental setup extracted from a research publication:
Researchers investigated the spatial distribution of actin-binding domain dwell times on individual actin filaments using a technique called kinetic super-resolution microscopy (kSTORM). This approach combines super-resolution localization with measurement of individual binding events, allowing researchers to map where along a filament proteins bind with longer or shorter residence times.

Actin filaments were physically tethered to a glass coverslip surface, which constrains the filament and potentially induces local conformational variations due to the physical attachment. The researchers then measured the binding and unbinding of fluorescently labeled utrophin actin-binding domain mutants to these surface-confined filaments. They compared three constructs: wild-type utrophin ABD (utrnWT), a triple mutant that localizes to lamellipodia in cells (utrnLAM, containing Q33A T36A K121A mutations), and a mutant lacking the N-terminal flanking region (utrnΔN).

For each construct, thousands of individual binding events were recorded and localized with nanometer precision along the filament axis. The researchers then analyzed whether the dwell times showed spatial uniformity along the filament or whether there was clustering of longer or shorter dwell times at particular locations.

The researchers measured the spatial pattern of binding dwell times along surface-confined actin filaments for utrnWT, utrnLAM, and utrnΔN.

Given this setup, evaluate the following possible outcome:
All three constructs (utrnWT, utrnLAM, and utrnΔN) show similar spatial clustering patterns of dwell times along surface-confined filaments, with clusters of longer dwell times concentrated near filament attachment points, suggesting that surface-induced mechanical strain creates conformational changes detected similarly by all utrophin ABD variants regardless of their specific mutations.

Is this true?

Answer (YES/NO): NO